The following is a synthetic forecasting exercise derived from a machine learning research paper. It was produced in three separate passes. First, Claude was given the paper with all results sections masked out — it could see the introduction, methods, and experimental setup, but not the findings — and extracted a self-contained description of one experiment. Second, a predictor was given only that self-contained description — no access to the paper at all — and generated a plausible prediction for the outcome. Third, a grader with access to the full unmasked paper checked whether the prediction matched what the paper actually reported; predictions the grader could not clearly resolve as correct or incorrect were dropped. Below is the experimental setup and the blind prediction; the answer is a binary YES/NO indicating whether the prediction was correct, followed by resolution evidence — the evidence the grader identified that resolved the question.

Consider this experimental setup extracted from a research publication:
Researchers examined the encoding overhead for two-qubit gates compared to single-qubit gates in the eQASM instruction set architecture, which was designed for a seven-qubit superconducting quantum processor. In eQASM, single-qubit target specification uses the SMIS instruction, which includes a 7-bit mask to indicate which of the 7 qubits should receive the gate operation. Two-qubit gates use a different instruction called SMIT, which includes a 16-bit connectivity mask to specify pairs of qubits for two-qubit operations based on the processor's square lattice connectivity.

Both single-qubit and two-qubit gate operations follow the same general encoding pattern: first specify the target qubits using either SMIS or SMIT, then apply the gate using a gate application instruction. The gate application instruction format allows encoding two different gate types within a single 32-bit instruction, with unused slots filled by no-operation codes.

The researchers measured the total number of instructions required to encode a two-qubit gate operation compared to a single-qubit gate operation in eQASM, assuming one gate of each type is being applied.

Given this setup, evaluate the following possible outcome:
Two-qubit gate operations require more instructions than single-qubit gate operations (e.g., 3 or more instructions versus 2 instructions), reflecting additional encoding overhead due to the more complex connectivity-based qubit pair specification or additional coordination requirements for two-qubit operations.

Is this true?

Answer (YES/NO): NO